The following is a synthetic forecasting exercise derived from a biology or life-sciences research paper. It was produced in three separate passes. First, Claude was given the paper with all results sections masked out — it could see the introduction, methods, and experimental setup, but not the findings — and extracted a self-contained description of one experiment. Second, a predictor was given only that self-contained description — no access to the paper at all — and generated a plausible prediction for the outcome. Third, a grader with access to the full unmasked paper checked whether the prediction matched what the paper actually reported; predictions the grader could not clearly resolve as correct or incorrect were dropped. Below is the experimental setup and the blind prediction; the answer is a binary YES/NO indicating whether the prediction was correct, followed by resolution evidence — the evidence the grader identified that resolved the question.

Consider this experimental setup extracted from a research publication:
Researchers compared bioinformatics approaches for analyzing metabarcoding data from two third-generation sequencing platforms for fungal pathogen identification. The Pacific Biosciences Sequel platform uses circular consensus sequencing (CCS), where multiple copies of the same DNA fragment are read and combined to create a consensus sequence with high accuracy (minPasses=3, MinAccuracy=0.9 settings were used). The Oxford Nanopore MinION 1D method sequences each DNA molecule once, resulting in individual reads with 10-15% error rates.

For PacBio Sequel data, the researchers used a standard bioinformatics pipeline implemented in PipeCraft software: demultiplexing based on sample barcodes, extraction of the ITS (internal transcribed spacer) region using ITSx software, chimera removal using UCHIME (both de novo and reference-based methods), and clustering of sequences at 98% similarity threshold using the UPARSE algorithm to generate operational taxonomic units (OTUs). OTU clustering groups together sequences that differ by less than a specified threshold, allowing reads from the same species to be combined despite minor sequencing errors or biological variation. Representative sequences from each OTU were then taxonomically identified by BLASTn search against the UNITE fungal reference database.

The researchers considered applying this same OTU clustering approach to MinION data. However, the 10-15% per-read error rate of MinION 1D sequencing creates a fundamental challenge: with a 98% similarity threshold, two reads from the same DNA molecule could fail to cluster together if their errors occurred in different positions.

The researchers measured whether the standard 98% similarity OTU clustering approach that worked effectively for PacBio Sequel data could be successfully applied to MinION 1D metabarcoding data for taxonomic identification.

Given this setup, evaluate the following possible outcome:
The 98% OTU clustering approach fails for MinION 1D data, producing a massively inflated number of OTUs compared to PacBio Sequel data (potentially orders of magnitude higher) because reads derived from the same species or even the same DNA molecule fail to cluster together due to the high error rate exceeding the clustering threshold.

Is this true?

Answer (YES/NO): NO